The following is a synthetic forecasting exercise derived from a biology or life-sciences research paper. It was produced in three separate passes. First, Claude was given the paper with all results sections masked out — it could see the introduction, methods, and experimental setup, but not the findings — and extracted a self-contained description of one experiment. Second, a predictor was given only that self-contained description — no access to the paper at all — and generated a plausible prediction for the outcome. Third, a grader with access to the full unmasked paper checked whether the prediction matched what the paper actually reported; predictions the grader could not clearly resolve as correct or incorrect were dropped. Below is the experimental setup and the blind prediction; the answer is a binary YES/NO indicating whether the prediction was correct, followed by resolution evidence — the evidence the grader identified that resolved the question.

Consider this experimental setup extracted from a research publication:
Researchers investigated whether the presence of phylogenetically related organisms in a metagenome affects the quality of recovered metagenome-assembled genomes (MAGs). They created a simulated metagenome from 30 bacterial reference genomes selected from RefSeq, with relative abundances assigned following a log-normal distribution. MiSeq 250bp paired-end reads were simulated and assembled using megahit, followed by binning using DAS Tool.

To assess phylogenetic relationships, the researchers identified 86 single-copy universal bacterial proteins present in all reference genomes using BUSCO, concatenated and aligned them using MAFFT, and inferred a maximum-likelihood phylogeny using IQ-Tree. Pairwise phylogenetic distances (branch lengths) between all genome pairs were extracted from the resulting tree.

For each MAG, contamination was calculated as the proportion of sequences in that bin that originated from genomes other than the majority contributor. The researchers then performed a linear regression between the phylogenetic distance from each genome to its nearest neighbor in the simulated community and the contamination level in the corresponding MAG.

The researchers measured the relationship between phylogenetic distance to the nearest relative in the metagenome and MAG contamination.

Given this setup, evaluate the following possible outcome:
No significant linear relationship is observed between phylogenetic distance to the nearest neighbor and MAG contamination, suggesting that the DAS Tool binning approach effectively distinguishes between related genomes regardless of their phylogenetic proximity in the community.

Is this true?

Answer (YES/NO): NO